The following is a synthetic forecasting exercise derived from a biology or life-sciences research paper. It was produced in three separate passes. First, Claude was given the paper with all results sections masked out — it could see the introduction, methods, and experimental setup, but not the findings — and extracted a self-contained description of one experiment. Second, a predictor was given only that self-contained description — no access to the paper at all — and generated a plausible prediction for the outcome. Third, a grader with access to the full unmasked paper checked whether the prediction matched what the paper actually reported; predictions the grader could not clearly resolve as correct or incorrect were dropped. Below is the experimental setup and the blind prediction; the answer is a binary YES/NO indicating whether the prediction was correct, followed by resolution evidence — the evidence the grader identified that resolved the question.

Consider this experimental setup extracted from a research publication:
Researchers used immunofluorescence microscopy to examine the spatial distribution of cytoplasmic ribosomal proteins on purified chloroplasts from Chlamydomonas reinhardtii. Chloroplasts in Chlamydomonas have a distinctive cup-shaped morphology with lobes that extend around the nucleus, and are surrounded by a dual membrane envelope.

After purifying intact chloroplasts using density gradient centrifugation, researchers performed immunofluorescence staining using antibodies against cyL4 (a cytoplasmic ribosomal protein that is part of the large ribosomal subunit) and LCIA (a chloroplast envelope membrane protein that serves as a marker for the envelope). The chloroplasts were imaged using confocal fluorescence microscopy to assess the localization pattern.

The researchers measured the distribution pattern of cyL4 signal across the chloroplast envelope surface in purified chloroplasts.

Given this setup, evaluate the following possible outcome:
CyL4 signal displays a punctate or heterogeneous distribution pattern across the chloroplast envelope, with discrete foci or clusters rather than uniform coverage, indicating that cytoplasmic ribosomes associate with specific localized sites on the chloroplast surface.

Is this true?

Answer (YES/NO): YES